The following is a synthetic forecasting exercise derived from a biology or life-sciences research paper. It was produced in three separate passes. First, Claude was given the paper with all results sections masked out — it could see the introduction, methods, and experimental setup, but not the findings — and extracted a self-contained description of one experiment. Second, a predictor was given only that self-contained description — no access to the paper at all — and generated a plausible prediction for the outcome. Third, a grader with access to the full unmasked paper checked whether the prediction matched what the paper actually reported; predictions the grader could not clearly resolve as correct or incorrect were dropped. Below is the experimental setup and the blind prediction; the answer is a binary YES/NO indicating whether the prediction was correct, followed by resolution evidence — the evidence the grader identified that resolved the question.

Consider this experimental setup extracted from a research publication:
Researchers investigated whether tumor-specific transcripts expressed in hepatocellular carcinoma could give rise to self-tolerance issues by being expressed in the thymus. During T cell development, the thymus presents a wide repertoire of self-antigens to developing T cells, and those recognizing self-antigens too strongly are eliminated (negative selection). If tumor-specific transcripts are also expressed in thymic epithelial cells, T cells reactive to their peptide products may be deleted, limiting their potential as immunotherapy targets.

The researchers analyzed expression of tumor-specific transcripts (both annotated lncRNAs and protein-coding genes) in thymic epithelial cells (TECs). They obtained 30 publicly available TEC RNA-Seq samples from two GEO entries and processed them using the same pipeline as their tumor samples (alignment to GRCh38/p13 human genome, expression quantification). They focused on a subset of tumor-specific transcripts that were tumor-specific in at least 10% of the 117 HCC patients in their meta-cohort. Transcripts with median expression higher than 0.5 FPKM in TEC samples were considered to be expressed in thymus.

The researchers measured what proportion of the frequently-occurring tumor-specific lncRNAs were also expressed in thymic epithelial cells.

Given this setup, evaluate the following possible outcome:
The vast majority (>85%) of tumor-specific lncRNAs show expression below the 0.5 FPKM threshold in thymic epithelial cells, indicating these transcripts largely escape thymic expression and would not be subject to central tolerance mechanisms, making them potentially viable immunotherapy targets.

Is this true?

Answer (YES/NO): YES